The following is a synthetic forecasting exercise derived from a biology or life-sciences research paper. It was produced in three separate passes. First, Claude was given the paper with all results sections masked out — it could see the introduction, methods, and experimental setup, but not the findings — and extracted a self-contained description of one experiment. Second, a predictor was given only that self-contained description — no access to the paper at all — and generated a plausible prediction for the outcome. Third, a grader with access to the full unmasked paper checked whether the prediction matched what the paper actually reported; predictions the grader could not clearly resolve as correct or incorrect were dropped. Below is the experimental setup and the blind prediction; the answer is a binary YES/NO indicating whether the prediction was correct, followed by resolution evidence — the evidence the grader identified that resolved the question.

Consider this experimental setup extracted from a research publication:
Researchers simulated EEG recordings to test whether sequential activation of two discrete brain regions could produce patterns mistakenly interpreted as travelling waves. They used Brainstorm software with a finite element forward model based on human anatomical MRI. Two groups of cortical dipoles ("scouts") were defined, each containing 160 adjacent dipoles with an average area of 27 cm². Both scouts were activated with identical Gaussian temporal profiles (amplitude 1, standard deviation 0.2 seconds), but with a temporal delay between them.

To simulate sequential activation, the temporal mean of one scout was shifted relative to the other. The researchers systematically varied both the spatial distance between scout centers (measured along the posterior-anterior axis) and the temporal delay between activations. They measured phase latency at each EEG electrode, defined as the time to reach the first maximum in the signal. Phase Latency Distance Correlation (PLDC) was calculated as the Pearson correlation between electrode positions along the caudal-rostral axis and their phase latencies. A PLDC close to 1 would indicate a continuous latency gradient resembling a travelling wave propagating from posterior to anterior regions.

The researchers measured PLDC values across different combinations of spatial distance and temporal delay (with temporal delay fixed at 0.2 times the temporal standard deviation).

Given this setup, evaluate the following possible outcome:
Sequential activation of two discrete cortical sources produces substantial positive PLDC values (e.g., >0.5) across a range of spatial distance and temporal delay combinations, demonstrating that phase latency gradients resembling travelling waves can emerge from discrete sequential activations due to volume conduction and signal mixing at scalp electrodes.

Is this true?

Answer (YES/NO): YES